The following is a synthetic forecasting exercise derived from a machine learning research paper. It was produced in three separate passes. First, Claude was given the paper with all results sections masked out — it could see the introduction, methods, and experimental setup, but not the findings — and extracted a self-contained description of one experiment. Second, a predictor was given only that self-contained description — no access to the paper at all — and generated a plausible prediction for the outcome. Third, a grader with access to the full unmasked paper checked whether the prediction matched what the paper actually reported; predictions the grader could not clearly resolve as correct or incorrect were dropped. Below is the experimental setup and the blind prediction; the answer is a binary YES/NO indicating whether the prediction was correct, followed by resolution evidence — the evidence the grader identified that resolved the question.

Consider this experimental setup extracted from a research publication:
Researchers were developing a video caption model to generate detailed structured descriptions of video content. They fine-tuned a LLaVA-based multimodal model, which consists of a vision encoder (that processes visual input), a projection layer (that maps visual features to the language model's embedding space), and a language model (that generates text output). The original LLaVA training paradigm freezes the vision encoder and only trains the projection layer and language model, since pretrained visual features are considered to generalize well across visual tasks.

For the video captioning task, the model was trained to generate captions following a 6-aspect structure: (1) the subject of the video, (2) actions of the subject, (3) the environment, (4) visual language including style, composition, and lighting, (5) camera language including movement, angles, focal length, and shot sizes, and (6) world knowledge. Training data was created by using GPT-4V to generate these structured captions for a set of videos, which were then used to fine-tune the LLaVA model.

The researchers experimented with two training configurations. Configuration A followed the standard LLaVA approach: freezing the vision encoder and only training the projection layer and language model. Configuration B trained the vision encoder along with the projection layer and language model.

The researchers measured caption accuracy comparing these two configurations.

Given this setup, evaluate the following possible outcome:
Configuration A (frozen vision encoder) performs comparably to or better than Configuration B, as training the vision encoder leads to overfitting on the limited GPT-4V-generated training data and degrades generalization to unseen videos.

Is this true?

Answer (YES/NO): NO